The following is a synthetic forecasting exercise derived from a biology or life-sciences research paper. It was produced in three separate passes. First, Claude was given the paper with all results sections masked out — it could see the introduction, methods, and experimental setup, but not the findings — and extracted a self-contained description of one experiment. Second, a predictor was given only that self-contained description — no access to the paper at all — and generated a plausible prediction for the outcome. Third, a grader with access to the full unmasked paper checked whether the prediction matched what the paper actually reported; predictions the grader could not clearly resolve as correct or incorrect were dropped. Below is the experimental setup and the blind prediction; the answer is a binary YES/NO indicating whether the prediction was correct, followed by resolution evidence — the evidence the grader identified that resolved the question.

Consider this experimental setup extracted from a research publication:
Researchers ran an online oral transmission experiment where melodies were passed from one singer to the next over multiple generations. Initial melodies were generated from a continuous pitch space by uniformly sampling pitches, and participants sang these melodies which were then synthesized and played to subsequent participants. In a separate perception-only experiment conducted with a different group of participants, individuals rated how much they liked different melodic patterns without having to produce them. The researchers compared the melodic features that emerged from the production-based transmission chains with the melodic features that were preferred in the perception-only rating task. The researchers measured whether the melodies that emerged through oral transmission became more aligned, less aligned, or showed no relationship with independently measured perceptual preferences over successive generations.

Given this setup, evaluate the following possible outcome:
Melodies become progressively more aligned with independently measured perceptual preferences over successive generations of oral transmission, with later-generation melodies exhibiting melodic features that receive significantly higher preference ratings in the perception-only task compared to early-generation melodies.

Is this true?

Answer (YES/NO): YES